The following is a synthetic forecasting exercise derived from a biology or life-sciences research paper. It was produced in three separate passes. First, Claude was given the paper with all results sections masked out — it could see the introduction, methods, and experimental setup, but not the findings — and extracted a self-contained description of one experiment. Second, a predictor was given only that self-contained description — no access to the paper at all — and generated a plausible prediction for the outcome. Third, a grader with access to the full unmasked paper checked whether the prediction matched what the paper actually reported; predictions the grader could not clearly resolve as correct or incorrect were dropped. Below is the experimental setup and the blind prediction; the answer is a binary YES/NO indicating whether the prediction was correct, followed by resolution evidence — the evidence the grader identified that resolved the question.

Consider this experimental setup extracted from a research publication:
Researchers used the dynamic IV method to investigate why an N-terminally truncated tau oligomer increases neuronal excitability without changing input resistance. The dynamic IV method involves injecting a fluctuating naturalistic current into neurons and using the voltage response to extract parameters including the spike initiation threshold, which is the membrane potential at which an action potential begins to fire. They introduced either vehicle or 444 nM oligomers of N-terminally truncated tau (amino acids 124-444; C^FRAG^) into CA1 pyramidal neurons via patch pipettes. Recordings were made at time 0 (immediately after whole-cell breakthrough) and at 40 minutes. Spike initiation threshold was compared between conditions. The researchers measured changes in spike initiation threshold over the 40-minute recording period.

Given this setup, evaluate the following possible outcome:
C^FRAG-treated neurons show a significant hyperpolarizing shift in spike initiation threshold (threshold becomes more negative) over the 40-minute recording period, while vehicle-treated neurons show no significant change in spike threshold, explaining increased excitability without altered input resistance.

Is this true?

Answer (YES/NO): YES